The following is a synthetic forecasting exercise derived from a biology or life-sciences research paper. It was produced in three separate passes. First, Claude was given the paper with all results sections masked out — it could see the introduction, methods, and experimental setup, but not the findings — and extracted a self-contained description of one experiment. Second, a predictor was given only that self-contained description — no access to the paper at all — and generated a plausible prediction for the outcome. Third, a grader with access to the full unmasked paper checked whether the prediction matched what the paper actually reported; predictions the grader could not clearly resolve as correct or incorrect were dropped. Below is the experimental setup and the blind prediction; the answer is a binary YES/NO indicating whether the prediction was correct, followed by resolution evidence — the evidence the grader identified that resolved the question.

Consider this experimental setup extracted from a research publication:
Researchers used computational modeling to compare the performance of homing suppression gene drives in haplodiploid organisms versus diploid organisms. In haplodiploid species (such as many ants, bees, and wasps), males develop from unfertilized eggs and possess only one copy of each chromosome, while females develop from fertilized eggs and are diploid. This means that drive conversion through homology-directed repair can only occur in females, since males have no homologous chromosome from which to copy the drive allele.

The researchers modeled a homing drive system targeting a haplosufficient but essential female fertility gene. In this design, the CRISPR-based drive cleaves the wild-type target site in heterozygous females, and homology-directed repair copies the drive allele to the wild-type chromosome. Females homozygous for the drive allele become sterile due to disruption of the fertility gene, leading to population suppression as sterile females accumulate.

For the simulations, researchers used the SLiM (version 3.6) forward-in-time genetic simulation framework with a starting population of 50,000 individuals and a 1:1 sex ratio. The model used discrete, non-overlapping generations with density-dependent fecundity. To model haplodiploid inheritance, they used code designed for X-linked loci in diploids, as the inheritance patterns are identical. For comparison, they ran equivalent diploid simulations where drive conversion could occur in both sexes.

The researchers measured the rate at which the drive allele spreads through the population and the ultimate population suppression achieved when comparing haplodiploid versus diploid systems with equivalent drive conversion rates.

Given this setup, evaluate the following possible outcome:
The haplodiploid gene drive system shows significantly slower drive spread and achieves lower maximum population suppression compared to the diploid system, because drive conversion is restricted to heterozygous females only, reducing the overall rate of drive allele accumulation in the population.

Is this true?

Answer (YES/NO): YES